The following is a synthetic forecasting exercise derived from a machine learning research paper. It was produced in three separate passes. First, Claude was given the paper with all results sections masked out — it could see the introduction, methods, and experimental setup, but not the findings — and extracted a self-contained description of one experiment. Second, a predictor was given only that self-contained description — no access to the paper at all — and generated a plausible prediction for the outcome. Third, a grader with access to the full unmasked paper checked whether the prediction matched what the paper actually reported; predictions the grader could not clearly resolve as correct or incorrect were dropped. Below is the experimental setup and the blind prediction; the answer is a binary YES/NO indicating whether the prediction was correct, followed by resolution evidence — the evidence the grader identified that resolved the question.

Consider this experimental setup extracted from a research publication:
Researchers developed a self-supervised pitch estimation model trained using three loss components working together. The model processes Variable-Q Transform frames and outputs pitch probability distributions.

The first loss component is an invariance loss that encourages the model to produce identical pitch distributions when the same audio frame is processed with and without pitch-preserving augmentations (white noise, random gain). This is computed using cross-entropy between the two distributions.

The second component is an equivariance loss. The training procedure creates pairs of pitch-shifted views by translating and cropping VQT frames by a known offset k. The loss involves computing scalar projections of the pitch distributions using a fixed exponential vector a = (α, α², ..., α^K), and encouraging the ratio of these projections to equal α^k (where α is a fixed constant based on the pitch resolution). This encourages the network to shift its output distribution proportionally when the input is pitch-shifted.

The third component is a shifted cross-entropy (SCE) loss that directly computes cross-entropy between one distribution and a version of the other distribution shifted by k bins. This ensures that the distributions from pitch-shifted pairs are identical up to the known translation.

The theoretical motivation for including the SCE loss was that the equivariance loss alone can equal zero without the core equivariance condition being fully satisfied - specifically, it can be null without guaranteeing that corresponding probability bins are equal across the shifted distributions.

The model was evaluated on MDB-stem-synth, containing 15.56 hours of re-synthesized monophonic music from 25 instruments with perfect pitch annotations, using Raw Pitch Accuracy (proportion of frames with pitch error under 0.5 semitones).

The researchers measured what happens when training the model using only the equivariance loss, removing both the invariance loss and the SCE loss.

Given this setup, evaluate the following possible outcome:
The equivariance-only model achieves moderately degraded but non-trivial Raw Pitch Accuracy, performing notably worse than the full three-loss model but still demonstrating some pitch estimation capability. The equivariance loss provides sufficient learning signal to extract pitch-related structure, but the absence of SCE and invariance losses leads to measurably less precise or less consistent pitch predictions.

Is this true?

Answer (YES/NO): NO